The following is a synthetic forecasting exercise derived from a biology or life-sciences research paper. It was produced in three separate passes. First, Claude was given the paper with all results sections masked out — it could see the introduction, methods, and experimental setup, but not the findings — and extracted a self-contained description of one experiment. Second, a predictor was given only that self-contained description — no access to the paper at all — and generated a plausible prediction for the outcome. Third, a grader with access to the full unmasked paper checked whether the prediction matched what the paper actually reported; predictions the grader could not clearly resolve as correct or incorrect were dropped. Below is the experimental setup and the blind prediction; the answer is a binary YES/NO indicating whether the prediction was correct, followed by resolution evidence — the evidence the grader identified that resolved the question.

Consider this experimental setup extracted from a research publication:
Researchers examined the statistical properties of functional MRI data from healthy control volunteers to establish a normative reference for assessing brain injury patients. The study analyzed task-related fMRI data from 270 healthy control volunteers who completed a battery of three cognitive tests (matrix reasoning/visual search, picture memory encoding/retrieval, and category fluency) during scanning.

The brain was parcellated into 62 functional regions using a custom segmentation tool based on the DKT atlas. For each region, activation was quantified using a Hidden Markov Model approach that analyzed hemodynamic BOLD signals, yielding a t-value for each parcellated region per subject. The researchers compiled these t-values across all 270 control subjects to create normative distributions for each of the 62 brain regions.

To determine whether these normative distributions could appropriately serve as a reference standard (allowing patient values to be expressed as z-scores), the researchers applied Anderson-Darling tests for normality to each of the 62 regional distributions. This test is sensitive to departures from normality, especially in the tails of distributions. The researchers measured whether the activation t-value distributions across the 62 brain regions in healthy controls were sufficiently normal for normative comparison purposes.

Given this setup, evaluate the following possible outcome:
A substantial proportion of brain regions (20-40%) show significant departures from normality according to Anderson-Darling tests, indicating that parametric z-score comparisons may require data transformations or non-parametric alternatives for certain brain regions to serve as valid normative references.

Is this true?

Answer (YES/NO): NO